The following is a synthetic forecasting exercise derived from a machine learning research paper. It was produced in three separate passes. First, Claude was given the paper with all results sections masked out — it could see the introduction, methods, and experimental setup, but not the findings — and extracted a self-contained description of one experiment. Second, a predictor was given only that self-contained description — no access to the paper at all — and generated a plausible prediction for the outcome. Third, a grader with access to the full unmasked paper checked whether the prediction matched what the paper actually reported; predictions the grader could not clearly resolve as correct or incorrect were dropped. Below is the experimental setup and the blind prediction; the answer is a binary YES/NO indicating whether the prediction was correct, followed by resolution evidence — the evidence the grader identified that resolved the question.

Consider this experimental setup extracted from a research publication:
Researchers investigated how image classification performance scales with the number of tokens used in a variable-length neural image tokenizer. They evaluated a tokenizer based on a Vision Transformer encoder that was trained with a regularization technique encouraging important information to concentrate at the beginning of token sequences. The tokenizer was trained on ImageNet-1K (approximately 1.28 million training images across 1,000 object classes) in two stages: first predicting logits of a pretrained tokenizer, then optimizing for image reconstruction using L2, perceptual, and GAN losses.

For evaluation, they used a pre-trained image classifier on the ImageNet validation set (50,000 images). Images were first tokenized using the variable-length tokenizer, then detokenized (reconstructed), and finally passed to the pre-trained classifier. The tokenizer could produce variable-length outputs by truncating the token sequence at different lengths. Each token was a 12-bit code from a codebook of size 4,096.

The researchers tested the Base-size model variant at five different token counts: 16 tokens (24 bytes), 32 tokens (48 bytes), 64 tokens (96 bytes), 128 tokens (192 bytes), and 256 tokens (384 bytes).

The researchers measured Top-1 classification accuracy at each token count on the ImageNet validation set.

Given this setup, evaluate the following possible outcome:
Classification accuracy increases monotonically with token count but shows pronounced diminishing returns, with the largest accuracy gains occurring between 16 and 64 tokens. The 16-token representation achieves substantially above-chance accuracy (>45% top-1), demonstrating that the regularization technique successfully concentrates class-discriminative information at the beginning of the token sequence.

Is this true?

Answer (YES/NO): NO